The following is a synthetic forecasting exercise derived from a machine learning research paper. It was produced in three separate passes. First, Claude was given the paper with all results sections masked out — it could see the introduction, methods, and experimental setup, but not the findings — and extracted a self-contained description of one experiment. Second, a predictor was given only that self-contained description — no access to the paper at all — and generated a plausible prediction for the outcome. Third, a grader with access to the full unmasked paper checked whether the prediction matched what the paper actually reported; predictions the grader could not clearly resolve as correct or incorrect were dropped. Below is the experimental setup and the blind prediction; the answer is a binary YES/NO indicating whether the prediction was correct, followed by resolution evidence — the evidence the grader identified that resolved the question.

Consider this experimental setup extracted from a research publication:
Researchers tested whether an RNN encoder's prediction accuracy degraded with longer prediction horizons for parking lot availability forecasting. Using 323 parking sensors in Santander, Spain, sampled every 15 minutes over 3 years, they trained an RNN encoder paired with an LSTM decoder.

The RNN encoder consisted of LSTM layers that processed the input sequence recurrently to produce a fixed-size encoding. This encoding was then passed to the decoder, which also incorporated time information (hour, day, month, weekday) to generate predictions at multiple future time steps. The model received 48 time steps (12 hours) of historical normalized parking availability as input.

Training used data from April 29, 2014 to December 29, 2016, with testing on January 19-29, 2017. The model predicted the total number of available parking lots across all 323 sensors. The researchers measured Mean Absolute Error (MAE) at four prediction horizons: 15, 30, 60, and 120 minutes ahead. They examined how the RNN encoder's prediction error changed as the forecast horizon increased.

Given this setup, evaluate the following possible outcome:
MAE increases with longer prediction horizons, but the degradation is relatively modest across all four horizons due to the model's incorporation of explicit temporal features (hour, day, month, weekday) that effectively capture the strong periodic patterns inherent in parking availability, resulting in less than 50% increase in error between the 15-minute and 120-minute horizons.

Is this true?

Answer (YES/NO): YES